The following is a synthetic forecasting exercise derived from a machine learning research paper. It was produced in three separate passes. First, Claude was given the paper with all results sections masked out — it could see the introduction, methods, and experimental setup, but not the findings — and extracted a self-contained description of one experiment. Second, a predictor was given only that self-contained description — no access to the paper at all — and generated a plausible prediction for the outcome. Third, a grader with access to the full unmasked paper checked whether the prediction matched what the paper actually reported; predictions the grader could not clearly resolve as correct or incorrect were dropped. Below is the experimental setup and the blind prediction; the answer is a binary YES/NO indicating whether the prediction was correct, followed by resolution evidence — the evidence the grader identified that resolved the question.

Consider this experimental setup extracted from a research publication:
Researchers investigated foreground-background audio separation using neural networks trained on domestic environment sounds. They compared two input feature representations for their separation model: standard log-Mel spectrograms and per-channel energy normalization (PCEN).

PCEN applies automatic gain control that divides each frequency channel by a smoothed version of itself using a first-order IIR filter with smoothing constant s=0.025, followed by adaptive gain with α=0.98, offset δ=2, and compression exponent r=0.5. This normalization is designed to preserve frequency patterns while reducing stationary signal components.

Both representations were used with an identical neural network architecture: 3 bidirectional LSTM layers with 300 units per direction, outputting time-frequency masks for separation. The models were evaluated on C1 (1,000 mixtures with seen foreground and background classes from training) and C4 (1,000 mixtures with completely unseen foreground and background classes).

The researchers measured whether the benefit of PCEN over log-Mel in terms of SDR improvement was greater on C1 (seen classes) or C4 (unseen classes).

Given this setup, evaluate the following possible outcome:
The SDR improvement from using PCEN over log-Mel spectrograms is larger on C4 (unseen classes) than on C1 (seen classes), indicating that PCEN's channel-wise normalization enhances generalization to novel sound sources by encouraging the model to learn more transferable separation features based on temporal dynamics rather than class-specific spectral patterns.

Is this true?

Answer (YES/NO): NO